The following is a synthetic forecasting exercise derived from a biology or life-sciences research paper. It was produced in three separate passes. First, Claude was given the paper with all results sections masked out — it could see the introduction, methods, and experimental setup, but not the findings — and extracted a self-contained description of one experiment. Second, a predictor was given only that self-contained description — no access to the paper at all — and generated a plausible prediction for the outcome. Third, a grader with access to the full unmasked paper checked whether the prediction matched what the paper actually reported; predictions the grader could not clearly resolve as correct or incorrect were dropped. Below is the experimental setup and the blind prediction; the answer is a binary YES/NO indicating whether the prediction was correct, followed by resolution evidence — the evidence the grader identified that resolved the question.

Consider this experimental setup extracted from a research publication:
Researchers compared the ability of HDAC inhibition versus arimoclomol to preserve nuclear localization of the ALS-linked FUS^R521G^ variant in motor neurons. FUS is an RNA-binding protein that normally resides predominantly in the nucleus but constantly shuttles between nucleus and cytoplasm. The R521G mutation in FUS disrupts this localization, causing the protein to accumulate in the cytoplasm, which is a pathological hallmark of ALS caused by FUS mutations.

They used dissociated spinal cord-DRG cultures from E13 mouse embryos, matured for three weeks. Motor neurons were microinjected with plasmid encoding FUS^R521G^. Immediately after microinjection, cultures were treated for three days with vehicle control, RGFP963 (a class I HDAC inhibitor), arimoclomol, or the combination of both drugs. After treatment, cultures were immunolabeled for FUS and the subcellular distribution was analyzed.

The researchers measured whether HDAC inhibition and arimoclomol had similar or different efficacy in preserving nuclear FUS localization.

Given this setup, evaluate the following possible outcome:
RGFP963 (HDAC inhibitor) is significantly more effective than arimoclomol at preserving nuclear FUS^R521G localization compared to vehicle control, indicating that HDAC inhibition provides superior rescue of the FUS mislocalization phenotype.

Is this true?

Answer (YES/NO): NO